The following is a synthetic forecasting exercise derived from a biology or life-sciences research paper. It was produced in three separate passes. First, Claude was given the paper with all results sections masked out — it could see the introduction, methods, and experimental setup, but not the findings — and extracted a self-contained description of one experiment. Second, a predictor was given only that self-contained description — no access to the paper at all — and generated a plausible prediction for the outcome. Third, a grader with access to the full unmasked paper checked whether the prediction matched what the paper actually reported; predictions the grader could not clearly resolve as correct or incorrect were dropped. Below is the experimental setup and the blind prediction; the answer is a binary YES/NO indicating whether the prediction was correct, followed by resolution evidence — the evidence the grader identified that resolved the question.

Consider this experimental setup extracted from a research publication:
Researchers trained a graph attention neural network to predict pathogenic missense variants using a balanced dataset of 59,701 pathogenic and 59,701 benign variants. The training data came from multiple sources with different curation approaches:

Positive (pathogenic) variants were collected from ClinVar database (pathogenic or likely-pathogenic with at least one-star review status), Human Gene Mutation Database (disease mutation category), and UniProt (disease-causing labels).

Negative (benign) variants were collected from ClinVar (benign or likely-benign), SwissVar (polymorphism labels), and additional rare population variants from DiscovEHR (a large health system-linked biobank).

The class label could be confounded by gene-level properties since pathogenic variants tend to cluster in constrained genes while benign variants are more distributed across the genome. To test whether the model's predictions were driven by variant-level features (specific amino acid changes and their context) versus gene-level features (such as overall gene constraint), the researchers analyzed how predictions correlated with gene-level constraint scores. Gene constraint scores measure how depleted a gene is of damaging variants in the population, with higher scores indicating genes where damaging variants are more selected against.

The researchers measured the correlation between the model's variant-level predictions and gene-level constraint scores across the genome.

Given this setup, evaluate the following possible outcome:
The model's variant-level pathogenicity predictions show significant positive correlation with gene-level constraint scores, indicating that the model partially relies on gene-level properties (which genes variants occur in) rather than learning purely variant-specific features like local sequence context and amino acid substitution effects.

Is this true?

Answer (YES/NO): YES